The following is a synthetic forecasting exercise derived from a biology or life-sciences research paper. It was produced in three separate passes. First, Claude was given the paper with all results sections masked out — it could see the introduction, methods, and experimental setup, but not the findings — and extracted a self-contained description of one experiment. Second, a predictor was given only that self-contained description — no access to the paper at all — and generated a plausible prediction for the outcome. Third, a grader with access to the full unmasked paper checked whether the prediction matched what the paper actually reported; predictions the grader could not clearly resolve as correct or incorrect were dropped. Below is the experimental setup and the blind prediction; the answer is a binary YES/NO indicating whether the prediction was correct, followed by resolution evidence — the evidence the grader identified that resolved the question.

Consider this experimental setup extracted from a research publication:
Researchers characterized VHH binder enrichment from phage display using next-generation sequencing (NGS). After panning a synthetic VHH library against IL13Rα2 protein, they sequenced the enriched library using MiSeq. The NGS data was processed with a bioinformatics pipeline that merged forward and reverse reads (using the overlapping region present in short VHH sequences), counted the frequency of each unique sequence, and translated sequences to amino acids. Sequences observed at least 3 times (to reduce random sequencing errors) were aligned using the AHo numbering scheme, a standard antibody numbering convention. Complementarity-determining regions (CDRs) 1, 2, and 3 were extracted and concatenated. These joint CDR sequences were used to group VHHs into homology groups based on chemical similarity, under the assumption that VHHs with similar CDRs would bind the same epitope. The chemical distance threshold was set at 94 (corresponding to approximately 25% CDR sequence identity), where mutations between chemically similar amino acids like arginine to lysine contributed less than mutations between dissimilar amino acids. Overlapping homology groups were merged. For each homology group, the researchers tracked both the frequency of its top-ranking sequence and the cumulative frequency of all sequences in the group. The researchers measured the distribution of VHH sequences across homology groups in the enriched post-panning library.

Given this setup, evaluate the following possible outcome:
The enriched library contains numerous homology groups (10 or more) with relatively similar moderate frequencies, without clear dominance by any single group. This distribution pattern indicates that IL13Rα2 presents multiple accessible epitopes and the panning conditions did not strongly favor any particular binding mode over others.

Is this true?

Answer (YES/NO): NO